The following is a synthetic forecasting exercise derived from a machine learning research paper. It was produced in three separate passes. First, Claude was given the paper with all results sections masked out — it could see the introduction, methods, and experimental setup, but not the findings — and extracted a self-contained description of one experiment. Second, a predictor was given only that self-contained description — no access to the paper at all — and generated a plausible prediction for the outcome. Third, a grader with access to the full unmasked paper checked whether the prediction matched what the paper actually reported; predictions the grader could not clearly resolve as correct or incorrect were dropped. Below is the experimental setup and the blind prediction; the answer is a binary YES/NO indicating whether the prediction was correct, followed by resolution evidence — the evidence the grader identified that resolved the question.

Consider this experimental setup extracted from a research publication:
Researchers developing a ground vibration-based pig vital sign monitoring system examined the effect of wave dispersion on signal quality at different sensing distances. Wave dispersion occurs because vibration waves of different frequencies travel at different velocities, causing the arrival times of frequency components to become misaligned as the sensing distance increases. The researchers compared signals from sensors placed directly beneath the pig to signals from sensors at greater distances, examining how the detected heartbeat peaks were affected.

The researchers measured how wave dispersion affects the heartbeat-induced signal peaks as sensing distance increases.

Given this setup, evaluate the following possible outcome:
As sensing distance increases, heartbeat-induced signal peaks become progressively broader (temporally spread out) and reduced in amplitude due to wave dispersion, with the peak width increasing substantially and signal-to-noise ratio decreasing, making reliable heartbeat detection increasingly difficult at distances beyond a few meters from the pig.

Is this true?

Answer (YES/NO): NO